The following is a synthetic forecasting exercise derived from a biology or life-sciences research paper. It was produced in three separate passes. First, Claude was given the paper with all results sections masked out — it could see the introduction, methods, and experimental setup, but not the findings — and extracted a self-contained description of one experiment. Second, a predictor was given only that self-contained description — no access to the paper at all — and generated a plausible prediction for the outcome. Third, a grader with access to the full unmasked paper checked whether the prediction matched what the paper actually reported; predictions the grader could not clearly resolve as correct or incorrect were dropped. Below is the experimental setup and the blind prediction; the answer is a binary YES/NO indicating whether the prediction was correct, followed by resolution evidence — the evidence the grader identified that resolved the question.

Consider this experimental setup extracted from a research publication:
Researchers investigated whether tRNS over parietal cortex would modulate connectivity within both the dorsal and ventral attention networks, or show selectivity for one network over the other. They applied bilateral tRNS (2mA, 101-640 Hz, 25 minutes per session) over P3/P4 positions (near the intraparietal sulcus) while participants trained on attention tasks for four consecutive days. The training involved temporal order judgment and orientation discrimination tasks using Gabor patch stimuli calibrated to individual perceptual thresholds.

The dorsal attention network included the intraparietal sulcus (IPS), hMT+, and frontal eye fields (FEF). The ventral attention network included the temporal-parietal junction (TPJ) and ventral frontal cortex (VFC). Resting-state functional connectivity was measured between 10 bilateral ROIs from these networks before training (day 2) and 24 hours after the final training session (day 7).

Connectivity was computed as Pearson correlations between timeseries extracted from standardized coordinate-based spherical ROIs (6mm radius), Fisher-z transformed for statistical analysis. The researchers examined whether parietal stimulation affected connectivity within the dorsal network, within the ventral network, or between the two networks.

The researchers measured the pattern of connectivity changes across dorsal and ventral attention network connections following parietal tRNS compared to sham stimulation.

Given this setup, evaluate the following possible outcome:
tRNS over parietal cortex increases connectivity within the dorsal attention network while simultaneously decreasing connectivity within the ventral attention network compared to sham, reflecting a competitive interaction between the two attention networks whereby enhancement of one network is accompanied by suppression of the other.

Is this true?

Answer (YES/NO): NO